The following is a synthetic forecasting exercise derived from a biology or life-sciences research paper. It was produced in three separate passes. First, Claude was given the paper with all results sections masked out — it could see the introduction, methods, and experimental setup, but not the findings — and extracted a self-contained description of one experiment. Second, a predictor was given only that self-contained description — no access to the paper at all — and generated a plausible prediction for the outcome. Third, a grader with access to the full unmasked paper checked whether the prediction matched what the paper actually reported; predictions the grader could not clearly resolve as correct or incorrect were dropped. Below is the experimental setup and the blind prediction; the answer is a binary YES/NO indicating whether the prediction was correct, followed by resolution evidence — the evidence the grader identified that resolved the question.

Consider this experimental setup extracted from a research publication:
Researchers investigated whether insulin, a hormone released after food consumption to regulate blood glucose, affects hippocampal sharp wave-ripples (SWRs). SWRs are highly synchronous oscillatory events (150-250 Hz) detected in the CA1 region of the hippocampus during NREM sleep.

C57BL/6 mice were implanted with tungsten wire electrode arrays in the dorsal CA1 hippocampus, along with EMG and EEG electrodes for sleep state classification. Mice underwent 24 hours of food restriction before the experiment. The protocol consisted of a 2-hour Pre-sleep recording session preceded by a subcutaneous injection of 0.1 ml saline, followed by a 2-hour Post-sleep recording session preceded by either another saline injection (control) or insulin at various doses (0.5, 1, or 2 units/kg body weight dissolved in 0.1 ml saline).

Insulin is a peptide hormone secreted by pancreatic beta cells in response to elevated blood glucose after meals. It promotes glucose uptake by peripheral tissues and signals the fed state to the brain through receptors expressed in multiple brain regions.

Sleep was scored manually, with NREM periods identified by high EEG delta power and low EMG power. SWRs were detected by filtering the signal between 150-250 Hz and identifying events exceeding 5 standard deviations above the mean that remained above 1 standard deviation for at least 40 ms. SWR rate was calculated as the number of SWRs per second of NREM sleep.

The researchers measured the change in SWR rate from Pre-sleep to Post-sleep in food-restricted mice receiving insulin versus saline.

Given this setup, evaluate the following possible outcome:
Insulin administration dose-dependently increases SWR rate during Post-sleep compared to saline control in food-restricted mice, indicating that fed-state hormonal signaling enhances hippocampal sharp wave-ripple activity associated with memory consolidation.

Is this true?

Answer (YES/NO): NO